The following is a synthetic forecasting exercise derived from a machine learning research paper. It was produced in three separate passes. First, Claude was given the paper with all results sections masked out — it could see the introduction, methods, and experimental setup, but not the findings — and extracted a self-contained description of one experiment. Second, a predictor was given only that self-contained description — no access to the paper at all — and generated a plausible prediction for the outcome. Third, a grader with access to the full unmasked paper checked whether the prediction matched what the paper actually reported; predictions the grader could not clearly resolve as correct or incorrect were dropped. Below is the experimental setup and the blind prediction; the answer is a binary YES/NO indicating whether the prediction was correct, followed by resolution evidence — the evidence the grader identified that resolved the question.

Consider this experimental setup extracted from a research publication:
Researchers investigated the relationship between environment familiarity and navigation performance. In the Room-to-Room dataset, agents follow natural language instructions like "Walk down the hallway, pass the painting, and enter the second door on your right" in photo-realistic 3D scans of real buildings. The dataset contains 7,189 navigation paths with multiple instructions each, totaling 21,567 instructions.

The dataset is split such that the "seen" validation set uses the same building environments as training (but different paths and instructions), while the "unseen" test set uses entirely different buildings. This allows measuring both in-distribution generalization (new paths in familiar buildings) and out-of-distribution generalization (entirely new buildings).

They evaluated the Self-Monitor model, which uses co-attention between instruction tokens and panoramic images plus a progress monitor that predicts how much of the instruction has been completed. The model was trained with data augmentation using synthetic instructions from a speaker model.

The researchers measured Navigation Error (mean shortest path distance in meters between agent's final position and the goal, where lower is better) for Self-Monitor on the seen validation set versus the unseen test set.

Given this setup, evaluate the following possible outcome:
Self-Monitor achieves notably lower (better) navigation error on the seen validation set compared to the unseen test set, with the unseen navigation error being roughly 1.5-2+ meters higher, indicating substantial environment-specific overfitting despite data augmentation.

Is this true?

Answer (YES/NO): YES